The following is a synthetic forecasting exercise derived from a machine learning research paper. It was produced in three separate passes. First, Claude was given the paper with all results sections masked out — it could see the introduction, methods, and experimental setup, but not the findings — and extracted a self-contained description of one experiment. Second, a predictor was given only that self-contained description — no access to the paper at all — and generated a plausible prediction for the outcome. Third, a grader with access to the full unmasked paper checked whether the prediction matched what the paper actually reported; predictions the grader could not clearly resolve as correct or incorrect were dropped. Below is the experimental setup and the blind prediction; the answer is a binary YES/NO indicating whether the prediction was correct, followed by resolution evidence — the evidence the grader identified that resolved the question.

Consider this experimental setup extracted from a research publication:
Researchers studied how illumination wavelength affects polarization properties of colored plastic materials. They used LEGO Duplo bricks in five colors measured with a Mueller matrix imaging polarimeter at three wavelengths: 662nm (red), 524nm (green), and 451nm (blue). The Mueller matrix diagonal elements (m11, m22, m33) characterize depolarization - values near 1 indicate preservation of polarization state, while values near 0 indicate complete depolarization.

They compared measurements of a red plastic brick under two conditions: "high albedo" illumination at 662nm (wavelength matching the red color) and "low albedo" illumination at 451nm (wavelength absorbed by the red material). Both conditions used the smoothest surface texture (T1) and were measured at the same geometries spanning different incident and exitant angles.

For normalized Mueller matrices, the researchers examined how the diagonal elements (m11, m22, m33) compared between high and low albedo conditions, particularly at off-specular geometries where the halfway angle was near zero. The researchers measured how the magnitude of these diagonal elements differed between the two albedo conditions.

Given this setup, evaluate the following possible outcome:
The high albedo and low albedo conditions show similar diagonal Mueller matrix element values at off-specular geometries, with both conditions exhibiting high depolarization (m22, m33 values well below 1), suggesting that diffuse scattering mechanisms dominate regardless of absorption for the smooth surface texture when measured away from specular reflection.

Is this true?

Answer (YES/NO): NO